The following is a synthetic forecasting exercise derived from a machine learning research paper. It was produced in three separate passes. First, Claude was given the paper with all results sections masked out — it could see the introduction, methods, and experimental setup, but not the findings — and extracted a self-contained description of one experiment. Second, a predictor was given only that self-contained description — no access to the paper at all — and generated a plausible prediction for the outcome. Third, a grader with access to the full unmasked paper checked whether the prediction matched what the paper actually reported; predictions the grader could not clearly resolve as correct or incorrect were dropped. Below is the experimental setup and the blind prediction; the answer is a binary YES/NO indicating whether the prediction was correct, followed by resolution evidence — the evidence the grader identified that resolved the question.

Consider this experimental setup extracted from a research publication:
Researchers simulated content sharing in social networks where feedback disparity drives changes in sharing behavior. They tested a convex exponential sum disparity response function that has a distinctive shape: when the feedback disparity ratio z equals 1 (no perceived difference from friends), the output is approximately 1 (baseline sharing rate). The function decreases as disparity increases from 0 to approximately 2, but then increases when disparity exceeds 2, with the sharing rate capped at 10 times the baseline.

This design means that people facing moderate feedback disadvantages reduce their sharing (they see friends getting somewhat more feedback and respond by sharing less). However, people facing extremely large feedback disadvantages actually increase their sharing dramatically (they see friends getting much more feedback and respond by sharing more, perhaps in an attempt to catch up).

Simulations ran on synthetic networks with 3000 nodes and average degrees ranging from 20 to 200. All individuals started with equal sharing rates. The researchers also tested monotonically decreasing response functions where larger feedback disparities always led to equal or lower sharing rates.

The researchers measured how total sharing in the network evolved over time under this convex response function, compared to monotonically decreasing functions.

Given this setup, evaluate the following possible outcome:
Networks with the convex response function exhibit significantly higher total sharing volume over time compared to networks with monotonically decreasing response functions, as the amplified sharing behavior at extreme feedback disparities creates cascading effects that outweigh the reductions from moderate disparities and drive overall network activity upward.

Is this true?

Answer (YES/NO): NO